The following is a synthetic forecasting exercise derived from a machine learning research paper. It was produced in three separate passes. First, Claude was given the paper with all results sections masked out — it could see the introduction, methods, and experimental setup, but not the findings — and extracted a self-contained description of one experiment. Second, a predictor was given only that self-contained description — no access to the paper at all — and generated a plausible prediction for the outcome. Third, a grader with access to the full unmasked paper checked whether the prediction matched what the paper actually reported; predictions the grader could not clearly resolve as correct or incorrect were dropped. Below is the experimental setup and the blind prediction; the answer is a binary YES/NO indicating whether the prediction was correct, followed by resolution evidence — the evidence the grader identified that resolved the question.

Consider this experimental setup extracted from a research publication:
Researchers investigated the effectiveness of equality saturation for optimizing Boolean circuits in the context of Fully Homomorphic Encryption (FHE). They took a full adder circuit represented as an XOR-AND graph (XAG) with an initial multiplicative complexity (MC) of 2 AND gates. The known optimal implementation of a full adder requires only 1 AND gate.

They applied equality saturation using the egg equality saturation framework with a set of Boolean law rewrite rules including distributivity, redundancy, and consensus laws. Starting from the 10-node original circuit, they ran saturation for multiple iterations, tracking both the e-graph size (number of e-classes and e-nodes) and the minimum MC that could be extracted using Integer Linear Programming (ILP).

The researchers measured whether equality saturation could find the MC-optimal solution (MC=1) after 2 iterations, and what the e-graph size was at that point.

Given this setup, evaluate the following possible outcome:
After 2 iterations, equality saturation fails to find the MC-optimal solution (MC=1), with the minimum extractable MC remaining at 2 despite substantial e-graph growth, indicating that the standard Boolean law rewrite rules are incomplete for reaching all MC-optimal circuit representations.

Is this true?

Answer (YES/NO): YES